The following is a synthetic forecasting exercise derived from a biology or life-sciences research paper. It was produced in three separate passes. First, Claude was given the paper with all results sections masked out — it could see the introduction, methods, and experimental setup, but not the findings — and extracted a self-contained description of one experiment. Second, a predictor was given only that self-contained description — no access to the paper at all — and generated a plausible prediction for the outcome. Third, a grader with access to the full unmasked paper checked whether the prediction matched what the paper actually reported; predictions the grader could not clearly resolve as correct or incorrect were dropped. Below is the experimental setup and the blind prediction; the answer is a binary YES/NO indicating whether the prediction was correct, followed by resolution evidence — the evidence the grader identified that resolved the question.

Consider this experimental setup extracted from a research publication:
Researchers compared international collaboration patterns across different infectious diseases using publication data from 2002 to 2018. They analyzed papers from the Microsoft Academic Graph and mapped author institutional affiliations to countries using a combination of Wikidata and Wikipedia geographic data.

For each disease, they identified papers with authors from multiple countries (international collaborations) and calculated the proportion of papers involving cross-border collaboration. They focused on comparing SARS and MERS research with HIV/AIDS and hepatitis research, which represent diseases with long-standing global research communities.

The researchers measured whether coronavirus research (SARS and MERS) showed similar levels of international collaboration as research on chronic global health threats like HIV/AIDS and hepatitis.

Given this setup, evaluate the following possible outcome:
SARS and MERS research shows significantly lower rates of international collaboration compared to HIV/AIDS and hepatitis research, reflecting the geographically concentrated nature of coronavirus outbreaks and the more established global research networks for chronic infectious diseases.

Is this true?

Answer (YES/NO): YES